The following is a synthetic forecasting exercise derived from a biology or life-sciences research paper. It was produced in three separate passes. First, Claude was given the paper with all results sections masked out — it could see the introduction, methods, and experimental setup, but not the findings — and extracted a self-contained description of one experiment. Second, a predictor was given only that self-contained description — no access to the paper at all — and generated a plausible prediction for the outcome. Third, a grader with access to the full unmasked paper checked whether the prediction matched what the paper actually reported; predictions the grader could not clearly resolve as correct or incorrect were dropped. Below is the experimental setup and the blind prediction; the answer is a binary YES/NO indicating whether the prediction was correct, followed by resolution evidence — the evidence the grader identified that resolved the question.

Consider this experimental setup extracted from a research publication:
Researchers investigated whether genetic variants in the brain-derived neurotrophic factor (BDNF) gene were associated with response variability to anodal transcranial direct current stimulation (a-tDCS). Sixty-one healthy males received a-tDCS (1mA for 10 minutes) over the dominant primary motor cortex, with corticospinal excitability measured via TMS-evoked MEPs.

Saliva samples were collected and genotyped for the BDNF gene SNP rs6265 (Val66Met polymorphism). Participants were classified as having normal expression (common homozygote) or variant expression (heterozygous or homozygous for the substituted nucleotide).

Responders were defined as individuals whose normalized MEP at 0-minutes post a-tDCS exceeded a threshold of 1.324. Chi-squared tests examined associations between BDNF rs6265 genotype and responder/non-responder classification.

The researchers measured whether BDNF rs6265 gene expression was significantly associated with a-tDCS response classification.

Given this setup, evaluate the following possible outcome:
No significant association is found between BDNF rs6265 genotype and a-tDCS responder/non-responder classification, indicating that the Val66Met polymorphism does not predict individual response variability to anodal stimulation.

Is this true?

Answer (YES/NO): YES